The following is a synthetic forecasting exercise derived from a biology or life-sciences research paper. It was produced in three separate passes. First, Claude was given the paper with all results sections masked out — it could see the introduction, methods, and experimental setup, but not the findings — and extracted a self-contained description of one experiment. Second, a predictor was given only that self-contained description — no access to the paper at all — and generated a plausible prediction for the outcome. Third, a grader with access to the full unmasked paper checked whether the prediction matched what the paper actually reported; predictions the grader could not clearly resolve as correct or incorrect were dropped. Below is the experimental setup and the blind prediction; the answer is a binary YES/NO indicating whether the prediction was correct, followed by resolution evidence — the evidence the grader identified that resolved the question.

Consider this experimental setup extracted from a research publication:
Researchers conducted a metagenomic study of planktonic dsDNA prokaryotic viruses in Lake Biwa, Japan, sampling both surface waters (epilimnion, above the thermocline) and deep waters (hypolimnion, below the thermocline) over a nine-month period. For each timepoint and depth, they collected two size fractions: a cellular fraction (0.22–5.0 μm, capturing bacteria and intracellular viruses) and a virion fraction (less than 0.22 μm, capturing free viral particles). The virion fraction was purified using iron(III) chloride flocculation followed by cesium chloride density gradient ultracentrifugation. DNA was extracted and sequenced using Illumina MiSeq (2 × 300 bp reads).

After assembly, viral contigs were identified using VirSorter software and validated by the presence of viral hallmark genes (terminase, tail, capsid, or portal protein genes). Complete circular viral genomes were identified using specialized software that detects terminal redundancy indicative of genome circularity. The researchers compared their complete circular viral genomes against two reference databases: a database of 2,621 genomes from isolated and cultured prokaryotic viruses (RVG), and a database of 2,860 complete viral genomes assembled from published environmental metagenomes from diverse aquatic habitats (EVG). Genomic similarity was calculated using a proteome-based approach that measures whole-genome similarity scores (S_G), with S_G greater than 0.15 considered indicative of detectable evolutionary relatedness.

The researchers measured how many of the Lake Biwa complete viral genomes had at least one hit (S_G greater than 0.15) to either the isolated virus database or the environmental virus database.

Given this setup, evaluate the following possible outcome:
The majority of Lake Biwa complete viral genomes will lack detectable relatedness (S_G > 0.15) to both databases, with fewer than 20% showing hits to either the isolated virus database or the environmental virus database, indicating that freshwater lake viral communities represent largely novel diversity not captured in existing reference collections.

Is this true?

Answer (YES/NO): NO